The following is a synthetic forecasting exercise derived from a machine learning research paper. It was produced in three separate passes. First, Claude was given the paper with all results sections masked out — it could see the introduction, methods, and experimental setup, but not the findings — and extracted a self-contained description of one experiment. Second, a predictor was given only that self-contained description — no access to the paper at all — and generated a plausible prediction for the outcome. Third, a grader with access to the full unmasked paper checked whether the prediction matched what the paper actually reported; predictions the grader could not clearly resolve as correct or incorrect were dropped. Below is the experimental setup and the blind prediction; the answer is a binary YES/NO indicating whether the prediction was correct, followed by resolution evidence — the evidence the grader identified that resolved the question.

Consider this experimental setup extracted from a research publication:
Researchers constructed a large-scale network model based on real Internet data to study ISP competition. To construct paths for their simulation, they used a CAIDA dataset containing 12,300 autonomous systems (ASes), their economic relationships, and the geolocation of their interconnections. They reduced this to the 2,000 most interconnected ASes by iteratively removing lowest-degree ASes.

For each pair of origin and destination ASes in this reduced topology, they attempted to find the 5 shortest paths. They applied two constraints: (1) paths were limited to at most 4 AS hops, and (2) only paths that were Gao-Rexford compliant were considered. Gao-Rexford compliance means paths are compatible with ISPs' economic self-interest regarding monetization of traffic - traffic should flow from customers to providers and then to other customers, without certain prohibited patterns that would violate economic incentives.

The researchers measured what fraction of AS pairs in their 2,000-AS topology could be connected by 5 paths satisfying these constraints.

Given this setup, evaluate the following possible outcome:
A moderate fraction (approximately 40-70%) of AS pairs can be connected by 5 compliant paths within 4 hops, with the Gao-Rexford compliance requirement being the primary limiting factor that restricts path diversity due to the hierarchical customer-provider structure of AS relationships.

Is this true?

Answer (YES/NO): YES